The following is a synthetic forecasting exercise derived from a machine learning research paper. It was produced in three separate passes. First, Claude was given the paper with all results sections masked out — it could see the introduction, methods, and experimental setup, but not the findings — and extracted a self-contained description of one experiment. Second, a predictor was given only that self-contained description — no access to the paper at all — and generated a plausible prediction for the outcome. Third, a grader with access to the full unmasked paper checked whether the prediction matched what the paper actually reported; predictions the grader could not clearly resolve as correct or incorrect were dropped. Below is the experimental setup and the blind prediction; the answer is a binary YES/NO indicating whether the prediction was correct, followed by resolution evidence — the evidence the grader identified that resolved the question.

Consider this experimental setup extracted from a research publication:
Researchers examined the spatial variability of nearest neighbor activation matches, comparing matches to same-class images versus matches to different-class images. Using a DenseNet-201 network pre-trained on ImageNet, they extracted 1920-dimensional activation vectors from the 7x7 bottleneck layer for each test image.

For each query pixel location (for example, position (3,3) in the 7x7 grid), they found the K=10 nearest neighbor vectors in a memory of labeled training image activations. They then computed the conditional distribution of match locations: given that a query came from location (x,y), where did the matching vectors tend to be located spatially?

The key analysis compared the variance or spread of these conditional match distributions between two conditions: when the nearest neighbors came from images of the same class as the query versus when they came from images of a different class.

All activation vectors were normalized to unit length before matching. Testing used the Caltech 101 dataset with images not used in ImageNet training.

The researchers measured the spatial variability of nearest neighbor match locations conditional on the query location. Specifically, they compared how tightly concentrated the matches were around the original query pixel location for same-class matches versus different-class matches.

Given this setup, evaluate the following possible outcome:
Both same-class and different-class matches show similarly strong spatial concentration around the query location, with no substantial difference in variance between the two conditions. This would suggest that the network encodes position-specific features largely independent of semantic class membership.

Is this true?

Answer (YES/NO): NO